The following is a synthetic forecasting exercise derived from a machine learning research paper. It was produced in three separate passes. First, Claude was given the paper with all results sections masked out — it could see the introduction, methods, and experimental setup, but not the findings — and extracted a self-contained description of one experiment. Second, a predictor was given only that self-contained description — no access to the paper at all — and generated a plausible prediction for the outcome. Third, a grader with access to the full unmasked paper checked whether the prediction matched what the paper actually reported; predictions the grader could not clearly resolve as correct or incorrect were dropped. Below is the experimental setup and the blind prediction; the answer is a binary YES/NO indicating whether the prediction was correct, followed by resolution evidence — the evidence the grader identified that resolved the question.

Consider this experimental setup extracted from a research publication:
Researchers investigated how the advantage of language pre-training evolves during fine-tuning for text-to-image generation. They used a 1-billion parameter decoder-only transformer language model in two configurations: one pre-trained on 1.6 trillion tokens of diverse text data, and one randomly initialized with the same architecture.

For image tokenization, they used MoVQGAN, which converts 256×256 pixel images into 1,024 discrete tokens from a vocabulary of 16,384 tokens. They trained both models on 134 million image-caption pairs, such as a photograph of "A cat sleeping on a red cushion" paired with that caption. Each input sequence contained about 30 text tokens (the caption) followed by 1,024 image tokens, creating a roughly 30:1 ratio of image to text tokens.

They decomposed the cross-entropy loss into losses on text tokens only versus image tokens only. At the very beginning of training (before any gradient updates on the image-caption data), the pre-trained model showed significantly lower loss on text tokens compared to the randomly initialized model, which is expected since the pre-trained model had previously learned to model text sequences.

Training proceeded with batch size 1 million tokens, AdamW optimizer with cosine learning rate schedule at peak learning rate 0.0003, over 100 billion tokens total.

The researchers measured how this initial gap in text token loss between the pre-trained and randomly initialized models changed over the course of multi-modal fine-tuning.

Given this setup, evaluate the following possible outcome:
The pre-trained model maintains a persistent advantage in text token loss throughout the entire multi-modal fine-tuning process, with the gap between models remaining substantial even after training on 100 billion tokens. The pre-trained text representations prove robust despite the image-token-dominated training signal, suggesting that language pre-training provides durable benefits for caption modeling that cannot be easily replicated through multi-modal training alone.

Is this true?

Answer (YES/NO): NO